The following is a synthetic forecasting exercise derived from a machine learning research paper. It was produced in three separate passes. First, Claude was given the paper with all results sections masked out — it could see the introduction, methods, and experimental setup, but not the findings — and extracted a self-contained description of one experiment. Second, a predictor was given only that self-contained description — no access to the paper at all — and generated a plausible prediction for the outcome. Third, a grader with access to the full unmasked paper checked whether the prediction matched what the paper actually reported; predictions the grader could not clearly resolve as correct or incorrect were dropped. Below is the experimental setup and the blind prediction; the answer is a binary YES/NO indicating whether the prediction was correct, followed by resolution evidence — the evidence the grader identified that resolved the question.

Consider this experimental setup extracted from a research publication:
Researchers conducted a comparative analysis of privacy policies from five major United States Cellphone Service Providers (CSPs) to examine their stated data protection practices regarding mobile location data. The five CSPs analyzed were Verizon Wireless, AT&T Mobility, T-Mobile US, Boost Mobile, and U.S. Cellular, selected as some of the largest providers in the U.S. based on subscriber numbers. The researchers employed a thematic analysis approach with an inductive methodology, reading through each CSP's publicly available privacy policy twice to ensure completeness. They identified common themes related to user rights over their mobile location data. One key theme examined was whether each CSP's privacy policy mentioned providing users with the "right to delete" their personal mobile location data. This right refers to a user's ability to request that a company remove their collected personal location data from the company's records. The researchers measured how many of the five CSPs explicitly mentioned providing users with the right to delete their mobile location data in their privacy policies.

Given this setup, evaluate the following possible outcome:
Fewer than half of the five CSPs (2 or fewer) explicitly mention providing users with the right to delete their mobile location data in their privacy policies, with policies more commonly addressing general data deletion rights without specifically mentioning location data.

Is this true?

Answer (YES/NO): NO